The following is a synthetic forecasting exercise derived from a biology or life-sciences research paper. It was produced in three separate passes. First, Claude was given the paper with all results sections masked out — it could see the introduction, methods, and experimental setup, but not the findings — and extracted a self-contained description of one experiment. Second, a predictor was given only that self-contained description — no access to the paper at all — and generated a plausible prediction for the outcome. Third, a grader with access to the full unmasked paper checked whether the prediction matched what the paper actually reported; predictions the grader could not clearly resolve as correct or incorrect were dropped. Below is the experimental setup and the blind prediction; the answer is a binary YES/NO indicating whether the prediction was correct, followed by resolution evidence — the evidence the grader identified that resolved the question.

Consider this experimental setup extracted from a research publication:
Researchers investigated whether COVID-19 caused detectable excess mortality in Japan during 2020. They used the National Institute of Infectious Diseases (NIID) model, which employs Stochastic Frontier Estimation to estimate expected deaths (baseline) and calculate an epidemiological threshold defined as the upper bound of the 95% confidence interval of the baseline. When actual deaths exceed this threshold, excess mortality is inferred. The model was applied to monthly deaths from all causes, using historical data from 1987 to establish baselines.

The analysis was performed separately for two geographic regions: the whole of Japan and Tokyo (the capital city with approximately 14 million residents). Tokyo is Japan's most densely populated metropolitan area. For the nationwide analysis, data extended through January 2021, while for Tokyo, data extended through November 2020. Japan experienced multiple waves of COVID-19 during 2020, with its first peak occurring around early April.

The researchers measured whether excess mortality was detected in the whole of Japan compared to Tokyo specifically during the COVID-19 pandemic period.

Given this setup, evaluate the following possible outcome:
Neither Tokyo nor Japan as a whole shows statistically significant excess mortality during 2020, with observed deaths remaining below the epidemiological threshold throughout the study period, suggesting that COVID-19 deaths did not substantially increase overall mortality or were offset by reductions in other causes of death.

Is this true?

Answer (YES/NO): NO